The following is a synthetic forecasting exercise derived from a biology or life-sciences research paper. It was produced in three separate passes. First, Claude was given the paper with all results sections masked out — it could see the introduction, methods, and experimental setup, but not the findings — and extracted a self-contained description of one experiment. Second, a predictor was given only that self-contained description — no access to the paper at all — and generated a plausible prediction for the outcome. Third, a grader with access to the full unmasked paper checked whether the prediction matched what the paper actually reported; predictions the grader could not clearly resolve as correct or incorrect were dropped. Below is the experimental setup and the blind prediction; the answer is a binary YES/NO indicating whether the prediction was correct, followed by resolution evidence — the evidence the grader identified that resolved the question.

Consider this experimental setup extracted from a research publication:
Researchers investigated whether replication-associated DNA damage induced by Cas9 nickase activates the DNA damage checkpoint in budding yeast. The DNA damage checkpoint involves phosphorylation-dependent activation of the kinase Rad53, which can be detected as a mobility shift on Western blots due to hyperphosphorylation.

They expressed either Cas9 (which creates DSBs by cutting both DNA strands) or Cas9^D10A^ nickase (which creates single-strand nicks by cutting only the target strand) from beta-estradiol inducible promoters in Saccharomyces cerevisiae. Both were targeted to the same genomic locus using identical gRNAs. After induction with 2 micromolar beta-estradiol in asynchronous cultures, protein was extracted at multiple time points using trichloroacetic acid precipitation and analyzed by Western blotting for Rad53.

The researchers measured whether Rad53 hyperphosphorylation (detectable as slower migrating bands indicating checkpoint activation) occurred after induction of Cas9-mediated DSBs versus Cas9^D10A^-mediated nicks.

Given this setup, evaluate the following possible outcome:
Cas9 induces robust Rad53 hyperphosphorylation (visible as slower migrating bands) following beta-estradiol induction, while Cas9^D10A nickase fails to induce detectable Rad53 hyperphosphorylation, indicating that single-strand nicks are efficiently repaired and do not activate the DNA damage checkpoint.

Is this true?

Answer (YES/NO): YES